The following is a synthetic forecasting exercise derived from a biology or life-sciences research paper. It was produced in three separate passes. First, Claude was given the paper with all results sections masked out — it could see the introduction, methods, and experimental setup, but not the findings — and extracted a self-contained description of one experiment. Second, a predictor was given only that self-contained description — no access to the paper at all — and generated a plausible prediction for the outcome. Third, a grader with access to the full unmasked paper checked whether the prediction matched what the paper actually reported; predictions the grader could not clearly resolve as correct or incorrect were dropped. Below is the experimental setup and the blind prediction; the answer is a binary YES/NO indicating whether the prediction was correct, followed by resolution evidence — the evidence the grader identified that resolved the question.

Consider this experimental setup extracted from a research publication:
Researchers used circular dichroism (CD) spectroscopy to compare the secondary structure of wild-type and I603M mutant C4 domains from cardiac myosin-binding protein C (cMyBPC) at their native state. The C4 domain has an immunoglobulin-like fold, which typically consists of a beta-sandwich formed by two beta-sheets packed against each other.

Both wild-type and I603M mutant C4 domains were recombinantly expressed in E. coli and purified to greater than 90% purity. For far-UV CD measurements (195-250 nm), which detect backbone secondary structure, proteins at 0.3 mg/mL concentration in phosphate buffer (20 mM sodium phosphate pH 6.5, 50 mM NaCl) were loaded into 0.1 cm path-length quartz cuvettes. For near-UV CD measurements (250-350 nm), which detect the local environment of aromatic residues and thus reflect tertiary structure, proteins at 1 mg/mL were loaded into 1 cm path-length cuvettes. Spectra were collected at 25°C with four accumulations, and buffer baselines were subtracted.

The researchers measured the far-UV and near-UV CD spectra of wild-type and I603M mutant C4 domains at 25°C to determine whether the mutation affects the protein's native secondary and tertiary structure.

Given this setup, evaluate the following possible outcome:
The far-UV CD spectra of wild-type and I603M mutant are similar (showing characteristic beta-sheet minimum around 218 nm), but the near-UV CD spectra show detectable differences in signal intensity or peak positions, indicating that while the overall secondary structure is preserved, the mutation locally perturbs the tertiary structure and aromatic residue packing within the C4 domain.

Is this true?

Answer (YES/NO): NO